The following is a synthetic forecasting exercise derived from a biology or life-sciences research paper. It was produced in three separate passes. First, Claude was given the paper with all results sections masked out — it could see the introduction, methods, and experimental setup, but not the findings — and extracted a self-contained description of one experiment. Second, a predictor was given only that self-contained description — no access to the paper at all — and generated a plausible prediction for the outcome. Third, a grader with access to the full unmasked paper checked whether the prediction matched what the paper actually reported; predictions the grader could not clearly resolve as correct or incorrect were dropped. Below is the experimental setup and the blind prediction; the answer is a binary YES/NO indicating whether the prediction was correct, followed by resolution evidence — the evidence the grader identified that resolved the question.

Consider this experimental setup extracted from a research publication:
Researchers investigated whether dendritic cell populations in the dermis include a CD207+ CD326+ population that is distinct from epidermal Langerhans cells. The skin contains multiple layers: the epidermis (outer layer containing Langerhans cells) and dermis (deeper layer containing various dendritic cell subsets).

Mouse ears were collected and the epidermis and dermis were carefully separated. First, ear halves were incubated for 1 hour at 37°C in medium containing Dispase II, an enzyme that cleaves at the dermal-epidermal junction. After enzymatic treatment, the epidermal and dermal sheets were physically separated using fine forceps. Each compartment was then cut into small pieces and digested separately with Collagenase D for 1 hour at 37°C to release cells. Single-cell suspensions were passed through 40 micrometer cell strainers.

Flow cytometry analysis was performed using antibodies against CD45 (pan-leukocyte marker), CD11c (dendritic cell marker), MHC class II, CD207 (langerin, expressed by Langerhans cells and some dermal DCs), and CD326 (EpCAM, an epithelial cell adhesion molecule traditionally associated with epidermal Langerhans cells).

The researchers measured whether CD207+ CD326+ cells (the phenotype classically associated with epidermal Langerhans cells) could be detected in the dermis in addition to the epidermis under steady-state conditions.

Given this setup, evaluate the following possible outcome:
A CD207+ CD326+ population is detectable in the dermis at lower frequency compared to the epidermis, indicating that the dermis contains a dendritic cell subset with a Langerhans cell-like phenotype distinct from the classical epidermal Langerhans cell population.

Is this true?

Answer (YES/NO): YES